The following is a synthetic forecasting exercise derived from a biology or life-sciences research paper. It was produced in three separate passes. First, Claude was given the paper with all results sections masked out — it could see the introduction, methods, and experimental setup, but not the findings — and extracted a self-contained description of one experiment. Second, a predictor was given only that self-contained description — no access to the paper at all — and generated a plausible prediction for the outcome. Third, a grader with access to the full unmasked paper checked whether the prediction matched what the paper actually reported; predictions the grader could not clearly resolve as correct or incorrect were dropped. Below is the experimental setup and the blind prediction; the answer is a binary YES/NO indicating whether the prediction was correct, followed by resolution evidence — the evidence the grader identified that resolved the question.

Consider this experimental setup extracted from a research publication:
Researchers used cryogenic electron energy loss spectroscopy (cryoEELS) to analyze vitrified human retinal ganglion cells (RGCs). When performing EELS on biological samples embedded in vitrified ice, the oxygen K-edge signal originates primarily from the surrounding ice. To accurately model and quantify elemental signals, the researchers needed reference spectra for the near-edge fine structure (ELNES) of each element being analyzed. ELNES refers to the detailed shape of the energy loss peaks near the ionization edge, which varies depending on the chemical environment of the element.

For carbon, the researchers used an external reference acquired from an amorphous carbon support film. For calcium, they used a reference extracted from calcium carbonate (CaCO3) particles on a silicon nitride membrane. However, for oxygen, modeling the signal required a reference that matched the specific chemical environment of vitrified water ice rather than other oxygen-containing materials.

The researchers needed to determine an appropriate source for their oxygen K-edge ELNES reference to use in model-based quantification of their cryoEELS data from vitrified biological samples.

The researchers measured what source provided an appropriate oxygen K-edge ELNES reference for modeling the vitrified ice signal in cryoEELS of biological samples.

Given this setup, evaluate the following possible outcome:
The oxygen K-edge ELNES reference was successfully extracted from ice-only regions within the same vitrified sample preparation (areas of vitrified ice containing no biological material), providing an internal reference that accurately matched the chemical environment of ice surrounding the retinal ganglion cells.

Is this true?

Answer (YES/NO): YES